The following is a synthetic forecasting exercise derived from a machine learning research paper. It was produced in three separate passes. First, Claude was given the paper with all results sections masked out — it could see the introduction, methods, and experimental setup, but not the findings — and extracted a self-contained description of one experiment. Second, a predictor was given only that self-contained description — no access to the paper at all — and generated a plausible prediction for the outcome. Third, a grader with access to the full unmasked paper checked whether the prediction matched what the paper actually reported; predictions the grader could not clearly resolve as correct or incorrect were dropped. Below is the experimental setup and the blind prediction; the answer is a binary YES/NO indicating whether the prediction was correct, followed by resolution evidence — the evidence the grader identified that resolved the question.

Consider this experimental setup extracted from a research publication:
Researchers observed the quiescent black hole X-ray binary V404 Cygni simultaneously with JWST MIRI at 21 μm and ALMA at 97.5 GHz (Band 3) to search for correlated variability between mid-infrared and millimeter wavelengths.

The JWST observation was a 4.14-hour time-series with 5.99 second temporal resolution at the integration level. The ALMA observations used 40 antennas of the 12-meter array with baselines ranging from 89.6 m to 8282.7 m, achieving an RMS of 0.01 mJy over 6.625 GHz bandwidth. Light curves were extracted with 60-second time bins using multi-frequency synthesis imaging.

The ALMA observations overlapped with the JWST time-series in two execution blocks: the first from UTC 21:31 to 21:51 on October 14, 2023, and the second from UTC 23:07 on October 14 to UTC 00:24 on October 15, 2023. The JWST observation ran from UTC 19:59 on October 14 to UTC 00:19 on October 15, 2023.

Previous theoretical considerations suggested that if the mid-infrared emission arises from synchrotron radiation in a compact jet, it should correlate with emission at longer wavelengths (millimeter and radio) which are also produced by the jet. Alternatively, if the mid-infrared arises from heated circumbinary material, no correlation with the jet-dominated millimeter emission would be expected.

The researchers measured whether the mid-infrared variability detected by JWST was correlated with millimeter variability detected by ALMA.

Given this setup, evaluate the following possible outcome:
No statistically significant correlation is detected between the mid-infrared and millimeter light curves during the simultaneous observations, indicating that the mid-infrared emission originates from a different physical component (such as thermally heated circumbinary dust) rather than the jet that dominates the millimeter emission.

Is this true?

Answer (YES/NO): NO